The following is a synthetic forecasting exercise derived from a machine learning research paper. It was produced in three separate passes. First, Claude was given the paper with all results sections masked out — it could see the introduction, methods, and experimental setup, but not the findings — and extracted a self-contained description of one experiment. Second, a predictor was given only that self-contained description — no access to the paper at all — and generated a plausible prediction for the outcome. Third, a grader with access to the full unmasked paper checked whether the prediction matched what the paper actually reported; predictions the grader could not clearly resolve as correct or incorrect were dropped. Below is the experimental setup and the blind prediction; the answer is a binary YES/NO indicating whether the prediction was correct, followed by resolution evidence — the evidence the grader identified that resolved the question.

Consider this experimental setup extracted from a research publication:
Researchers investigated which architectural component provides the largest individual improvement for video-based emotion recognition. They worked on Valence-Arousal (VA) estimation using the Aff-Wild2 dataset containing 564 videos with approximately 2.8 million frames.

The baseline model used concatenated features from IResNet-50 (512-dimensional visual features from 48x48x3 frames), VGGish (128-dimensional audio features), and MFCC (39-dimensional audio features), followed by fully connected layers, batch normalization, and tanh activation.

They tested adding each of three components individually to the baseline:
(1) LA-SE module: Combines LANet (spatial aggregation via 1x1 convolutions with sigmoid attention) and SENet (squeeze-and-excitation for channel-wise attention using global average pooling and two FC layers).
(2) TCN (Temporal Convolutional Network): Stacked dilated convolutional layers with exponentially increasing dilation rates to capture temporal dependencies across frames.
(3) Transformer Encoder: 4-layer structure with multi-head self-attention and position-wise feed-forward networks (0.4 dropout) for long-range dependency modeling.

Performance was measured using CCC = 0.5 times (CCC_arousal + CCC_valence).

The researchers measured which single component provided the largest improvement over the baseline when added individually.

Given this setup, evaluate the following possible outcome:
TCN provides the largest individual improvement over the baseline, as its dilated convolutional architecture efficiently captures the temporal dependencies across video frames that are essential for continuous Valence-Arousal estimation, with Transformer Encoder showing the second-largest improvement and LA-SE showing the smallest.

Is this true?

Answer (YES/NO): YES